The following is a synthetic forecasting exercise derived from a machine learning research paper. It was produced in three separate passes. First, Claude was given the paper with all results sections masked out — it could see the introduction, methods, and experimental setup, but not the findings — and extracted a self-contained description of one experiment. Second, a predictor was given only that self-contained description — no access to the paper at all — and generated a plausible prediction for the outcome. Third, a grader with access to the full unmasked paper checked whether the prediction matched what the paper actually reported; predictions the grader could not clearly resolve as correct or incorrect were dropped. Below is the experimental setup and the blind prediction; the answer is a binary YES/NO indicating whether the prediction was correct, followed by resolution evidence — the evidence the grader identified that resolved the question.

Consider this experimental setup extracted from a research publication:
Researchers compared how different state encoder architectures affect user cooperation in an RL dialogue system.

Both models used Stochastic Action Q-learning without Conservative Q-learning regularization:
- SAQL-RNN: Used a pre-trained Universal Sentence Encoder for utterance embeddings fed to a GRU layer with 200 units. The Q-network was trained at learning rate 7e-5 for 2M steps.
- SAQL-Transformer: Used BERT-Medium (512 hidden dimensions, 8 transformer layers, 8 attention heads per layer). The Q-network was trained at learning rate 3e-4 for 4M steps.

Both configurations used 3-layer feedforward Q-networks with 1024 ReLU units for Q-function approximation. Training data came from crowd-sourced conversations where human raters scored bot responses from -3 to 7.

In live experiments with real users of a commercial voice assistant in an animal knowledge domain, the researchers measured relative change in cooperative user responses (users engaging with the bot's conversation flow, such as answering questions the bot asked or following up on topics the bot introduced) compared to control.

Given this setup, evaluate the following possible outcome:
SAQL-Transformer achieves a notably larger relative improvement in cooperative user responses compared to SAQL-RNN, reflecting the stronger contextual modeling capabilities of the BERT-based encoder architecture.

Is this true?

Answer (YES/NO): NO